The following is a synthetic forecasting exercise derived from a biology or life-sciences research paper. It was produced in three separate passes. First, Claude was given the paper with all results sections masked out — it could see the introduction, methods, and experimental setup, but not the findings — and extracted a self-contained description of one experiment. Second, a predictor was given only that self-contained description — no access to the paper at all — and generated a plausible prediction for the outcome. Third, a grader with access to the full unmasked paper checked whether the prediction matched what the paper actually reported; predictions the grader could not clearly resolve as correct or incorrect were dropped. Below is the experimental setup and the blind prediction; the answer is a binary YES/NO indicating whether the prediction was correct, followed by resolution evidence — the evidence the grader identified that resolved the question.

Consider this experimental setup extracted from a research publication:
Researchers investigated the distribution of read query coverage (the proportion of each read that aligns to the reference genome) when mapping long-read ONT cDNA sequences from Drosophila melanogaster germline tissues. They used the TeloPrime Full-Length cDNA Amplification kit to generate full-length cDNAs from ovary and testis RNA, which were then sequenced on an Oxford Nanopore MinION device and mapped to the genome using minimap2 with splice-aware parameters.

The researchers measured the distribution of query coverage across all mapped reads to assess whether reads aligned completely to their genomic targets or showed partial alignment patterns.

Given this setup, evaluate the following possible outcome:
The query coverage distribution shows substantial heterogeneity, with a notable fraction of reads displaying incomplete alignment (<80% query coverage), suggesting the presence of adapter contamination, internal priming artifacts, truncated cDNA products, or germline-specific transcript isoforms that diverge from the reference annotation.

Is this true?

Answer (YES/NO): NO